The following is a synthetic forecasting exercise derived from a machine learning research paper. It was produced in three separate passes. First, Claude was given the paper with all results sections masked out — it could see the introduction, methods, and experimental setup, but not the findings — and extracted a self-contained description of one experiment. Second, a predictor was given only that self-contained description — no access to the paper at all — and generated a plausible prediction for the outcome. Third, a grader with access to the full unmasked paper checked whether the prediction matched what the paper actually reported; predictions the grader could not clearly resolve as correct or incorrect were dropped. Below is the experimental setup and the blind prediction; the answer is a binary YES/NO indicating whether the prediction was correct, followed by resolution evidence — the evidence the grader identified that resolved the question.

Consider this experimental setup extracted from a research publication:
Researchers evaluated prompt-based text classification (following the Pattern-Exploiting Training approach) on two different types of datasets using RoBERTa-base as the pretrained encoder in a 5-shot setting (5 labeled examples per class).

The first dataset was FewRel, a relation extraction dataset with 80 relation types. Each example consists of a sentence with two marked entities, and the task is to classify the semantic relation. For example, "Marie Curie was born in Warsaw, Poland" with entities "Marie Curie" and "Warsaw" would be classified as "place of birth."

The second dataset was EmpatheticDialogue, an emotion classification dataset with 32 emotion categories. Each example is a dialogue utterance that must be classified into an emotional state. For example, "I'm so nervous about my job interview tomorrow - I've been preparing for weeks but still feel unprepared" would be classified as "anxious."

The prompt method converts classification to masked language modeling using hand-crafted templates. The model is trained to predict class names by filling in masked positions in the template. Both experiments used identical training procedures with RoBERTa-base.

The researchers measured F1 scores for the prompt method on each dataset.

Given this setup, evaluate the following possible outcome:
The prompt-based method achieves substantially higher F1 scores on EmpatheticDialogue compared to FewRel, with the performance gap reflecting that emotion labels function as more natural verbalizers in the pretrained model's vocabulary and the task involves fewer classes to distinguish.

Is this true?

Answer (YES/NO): YES